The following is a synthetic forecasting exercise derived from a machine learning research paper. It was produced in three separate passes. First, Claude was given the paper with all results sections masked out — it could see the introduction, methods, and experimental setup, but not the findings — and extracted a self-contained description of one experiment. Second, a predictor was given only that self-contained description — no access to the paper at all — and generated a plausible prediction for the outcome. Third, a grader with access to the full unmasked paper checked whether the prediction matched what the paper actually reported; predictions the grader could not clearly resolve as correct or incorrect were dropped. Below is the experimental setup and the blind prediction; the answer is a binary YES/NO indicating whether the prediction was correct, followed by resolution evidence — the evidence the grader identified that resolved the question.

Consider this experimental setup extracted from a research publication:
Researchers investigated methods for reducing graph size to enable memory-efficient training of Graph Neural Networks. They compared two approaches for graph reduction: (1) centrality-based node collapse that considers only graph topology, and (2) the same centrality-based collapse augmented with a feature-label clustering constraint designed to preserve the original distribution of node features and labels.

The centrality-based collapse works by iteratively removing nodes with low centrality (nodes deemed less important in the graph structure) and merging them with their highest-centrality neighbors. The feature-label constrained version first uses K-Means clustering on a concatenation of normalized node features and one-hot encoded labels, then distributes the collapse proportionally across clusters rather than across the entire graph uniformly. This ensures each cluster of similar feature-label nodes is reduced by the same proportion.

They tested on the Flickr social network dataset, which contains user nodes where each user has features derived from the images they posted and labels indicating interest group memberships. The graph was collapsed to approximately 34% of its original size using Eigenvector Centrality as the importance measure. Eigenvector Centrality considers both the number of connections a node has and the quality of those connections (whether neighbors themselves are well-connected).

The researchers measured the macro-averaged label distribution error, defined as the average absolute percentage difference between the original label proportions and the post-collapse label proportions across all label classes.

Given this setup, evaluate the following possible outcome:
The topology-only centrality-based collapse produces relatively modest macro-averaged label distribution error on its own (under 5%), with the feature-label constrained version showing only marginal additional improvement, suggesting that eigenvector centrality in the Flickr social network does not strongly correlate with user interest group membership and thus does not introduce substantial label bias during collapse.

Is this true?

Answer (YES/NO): NO